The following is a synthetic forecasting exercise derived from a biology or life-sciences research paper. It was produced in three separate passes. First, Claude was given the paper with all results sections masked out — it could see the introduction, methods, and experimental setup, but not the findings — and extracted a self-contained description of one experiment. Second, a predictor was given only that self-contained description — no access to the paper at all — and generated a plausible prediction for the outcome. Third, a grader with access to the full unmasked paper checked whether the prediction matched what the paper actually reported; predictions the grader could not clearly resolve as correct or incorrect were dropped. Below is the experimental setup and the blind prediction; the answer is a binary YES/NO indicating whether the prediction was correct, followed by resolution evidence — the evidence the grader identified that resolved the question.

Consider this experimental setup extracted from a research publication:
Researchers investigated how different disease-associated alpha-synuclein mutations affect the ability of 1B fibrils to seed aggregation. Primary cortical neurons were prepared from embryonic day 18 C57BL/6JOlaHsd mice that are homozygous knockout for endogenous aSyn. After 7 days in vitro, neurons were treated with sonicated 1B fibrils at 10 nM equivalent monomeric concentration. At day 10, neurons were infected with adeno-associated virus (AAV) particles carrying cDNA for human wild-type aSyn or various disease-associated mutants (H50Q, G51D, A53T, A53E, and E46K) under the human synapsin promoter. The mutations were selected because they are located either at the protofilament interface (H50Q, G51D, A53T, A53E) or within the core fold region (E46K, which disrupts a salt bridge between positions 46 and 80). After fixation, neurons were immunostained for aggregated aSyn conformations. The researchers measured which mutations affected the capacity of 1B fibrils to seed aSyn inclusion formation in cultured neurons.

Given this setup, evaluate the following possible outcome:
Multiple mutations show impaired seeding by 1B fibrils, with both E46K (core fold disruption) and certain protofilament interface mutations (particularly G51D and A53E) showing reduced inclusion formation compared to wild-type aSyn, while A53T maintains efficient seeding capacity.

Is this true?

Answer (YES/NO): NO